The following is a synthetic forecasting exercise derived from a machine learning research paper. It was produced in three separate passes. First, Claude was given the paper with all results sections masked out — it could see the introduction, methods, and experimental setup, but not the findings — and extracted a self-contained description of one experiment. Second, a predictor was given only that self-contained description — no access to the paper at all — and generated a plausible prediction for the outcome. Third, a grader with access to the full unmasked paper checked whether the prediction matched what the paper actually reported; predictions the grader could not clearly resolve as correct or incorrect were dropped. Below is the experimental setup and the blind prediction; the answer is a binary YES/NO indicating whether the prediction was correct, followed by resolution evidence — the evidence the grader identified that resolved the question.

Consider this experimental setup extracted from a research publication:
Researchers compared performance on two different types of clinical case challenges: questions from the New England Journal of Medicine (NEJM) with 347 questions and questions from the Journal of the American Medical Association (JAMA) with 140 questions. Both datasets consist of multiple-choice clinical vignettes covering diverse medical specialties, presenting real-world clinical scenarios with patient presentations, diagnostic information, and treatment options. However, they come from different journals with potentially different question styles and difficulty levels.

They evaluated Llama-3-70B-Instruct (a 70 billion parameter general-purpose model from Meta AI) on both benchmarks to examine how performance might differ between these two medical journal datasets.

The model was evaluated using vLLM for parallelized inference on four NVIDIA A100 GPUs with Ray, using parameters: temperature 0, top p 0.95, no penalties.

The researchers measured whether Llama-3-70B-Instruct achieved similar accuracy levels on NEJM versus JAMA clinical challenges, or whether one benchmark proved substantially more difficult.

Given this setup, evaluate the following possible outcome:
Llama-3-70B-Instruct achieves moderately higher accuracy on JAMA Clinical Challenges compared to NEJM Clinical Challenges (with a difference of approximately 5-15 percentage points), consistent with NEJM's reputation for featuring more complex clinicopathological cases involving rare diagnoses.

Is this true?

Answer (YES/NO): NO